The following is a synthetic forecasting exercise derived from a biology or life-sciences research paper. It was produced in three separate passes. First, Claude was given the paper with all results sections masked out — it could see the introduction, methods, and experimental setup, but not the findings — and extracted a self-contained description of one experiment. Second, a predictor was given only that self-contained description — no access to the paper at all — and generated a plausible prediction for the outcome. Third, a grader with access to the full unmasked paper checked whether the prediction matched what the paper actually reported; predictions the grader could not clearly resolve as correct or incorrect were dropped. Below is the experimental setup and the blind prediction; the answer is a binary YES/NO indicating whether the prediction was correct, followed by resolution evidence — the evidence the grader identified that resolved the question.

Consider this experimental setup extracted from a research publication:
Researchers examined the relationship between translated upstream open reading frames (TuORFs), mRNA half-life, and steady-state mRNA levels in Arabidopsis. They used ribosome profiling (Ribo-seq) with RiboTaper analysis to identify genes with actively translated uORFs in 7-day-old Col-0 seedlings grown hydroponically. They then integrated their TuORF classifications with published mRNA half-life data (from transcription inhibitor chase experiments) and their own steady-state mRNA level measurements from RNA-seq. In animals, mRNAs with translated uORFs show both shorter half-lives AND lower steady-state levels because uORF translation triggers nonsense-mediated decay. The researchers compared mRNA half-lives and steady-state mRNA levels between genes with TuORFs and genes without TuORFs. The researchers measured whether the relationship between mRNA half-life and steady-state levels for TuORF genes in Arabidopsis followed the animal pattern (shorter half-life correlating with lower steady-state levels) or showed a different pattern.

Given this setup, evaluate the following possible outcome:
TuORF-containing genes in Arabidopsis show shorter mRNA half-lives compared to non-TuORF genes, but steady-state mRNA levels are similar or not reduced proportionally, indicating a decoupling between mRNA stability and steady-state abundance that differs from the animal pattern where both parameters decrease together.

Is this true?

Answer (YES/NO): NO